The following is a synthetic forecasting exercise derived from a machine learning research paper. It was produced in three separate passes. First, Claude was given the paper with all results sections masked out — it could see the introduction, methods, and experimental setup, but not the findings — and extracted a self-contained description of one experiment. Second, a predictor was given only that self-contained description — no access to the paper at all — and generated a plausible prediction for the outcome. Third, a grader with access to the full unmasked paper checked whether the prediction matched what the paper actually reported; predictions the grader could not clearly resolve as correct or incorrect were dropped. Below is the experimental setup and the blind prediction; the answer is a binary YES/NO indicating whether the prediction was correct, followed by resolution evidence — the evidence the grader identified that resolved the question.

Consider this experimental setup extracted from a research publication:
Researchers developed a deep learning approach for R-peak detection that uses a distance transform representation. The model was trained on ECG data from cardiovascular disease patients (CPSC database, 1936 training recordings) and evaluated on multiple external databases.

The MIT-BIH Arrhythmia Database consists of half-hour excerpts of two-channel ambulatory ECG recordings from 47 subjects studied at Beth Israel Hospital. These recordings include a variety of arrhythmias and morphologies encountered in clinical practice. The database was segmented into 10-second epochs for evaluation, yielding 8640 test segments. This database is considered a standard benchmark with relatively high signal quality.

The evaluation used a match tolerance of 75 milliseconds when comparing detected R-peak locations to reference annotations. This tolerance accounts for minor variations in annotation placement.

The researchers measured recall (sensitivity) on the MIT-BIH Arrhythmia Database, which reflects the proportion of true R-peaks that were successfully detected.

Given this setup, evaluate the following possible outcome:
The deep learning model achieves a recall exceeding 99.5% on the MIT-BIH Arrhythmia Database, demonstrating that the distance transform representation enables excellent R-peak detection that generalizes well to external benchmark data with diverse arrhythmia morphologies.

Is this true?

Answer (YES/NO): YES